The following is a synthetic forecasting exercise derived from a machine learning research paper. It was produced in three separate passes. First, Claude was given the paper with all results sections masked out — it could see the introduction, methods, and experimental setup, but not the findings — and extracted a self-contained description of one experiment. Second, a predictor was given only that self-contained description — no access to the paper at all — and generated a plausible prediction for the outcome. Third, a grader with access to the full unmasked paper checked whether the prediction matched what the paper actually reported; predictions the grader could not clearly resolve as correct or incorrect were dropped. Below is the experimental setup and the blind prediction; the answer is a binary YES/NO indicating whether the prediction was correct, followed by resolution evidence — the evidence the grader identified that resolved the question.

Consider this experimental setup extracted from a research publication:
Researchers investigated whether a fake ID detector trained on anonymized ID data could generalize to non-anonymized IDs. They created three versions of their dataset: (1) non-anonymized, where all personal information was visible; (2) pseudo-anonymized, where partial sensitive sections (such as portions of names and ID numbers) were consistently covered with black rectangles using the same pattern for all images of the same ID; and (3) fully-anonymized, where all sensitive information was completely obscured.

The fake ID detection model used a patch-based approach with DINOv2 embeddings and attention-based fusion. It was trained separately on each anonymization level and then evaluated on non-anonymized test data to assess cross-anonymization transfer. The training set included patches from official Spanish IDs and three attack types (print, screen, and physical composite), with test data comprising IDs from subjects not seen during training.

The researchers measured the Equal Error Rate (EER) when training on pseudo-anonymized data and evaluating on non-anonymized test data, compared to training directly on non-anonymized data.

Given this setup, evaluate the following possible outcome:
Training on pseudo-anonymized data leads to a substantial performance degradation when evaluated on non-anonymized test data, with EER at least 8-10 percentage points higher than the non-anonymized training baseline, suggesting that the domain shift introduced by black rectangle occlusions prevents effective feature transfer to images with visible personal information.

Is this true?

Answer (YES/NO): NO